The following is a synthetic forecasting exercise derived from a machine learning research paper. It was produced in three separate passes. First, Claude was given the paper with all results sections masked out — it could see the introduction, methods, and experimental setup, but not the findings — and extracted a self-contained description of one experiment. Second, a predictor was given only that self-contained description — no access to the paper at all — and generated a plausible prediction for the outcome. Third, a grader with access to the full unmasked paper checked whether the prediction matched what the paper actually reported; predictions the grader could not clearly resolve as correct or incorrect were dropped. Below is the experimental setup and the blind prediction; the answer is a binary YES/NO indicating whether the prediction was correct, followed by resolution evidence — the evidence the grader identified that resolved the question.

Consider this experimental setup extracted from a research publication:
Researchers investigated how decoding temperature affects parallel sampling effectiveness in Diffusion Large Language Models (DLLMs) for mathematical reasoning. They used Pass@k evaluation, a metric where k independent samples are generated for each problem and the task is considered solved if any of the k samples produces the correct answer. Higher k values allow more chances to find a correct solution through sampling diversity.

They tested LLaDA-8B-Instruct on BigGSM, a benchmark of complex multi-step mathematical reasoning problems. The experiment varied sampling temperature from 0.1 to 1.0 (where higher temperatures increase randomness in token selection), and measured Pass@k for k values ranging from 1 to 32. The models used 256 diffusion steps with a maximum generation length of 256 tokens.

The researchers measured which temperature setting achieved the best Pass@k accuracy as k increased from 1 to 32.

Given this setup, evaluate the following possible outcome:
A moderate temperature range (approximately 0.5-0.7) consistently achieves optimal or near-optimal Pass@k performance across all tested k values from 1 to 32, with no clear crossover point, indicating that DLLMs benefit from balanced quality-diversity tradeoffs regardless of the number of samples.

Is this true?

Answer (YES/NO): YES